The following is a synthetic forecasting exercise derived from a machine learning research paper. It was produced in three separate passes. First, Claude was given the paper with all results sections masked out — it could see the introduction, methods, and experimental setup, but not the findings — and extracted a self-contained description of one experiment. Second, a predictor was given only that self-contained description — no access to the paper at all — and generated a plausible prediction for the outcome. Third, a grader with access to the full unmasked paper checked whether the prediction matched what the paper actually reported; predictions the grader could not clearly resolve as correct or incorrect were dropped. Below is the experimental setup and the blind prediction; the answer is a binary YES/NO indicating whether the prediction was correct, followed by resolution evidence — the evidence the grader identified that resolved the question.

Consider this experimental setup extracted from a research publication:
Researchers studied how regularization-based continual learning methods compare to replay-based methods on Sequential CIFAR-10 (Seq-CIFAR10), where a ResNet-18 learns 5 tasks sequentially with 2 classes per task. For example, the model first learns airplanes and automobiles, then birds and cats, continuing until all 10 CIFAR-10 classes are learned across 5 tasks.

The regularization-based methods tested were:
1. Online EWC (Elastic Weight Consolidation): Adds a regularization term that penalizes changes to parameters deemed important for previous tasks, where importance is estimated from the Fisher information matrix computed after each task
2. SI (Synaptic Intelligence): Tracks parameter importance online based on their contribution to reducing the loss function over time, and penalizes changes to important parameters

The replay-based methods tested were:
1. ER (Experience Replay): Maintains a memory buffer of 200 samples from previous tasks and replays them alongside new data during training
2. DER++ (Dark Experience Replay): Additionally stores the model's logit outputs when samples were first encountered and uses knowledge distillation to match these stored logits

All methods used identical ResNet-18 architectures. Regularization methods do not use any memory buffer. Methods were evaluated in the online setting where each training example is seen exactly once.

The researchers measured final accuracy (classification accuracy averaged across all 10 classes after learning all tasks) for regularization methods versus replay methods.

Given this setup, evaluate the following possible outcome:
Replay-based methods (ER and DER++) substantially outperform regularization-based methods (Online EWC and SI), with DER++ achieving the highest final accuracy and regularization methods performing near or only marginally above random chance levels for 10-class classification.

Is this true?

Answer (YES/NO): YES